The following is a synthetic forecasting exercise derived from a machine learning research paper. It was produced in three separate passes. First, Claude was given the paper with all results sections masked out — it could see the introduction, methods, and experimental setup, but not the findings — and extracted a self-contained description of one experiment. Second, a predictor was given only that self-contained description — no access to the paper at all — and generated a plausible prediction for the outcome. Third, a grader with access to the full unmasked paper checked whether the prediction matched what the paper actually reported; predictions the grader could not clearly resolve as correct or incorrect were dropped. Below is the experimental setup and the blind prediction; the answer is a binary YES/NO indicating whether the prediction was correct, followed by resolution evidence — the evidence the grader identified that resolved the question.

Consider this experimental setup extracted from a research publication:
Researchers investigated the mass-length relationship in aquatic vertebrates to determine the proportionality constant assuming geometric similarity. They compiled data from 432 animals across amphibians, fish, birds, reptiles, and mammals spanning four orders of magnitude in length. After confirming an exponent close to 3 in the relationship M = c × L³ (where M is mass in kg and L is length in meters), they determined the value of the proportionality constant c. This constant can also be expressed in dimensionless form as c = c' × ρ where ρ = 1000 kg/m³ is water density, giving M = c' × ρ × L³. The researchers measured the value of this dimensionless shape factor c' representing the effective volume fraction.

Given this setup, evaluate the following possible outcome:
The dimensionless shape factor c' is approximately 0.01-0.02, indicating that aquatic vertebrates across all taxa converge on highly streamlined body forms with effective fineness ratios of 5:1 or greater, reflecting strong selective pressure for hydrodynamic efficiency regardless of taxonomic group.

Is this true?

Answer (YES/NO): YES